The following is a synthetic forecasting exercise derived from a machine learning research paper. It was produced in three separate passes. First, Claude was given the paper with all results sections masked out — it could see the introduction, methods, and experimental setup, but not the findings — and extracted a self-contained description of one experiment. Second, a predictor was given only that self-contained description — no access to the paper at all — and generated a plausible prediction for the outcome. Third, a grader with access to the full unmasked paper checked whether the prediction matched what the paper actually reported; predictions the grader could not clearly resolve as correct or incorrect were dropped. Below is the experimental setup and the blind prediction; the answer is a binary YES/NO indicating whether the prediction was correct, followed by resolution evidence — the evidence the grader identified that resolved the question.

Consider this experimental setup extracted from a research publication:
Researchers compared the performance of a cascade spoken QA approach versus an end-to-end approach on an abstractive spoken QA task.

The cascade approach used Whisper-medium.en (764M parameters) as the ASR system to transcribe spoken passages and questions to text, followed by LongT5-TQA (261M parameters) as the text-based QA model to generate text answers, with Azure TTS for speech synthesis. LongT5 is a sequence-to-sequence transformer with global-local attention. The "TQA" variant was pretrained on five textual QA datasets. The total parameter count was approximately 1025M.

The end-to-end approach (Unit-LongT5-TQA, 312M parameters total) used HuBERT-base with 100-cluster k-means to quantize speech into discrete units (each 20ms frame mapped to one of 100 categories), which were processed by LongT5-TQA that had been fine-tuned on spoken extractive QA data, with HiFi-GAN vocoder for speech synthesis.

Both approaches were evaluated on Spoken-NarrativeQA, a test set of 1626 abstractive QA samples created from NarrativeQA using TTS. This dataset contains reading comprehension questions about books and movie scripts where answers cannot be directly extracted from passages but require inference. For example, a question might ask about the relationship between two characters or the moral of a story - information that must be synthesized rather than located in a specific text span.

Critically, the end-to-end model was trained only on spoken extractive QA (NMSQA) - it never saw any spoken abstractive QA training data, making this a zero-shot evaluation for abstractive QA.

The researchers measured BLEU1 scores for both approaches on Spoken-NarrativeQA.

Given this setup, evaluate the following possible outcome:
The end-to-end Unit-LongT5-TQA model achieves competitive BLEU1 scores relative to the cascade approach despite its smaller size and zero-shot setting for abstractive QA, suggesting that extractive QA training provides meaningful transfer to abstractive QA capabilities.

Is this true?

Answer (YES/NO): NO